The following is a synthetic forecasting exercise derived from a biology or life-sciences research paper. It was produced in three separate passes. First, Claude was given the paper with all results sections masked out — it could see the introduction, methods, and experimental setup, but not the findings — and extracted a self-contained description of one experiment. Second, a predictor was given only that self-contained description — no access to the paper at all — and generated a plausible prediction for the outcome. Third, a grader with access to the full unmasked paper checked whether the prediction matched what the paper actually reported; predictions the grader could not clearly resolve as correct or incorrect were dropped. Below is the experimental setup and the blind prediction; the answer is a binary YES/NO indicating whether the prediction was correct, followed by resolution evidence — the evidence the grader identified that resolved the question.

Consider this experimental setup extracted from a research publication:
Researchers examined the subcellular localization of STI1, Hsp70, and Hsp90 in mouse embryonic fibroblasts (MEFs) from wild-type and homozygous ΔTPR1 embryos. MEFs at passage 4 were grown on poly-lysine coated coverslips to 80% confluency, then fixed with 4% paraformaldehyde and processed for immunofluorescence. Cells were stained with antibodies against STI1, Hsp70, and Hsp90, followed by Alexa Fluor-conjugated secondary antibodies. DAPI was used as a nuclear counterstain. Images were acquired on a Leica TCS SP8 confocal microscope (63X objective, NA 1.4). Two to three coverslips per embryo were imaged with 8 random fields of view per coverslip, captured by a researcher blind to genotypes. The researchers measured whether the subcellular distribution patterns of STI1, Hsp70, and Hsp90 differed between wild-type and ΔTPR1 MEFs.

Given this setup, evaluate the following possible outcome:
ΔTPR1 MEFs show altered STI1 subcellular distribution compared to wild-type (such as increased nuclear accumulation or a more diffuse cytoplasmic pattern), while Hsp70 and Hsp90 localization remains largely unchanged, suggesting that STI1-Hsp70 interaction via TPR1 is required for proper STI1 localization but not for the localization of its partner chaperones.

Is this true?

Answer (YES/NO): NO